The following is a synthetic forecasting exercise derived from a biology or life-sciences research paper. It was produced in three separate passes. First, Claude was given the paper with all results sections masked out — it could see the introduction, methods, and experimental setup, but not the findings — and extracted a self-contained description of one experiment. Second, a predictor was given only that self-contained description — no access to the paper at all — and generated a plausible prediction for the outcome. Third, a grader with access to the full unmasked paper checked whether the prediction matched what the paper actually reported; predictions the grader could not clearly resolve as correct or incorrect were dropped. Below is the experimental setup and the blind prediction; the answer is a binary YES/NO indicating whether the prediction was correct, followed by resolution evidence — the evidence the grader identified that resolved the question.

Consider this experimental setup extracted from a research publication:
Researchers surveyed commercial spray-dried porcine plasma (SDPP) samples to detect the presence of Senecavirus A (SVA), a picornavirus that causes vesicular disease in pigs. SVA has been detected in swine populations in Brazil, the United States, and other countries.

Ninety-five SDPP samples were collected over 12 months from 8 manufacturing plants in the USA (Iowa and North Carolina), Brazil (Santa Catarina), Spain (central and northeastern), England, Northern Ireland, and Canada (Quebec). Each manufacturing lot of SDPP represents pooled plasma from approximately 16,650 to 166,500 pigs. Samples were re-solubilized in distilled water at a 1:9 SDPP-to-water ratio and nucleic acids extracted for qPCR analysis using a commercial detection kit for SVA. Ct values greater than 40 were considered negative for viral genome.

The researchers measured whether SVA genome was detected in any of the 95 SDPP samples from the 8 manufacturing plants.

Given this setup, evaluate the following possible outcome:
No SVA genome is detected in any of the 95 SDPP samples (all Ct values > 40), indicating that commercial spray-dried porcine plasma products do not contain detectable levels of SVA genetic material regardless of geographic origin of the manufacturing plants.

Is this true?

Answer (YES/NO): YES